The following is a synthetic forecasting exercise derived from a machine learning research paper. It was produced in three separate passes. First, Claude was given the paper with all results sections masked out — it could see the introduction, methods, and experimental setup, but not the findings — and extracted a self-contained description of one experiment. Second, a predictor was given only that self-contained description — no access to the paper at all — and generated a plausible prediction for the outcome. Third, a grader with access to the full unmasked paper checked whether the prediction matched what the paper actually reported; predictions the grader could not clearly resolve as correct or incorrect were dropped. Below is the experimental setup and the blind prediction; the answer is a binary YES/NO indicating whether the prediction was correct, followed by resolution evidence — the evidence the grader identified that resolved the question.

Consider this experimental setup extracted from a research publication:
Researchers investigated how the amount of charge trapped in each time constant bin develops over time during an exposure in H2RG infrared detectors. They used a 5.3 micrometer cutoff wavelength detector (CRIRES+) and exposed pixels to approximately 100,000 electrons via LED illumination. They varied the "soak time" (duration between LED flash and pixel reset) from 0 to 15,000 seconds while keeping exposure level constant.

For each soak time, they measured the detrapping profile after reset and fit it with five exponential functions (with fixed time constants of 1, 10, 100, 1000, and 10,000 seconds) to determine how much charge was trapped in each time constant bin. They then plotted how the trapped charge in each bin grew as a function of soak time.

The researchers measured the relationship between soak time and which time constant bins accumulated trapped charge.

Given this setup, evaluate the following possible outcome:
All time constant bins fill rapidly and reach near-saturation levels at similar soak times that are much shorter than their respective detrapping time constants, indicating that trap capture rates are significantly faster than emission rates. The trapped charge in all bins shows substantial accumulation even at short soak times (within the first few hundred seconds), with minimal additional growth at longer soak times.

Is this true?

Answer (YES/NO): NO